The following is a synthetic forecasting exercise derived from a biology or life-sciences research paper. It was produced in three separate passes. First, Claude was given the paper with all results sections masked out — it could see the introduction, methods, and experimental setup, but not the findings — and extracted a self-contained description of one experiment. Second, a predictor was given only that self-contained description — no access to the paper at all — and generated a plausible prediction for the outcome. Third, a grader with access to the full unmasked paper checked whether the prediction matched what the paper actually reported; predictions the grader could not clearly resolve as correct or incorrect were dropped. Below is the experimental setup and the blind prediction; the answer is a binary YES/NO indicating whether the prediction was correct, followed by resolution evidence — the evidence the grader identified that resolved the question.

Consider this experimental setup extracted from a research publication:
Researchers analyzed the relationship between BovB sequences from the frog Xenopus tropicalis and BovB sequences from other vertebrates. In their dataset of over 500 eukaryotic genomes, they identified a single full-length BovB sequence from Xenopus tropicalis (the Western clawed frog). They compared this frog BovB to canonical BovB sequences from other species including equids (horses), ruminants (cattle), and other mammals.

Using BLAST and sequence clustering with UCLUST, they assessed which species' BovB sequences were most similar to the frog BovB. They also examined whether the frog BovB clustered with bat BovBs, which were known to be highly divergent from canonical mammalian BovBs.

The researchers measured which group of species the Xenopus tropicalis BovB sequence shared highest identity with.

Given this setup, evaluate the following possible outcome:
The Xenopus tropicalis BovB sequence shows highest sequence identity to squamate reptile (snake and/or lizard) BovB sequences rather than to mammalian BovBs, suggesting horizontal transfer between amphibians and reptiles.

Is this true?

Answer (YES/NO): NO